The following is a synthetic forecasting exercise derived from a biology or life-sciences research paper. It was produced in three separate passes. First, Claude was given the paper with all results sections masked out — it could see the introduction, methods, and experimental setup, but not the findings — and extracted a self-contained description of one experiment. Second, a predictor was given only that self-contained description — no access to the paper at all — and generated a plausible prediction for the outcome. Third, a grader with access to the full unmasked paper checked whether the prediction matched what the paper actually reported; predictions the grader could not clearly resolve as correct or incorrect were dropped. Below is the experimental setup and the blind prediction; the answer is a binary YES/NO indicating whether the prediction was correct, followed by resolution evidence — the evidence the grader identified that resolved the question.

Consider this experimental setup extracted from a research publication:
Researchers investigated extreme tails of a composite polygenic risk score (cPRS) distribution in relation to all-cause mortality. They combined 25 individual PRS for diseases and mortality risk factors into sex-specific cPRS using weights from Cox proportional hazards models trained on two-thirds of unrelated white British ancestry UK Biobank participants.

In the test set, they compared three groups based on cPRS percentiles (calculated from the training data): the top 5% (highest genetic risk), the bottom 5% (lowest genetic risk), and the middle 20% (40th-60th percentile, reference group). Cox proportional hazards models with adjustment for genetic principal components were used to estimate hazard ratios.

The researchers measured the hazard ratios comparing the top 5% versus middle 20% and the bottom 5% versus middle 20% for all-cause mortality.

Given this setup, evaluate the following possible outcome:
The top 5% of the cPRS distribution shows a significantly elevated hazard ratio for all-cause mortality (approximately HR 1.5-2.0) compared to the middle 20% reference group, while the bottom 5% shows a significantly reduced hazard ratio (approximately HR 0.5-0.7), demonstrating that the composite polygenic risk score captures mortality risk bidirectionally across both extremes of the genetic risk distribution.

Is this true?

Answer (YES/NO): NO